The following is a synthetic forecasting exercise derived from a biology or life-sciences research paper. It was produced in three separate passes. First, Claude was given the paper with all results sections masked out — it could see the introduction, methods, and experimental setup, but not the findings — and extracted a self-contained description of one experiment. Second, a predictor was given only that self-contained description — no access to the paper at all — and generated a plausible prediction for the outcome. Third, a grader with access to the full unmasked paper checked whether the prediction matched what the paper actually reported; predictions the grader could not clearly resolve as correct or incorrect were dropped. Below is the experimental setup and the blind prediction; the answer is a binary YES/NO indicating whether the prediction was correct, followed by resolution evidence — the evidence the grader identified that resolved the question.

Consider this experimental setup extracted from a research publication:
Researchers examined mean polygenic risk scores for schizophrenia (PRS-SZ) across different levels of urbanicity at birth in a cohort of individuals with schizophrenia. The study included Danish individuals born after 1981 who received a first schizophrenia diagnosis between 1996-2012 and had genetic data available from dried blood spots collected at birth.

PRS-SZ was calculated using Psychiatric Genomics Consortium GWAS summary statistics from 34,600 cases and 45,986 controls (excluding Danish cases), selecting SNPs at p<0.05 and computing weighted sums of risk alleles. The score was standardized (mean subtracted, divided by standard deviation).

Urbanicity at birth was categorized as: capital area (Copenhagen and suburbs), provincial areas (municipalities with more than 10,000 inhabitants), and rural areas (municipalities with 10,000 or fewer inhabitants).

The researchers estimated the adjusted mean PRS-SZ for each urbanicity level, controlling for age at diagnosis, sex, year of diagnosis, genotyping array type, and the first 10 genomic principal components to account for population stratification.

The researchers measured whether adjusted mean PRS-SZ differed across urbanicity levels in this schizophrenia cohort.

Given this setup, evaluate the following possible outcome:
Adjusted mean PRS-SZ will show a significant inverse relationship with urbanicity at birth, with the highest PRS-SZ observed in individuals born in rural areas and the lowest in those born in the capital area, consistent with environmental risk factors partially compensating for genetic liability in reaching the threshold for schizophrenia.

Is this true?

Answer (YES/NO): NO